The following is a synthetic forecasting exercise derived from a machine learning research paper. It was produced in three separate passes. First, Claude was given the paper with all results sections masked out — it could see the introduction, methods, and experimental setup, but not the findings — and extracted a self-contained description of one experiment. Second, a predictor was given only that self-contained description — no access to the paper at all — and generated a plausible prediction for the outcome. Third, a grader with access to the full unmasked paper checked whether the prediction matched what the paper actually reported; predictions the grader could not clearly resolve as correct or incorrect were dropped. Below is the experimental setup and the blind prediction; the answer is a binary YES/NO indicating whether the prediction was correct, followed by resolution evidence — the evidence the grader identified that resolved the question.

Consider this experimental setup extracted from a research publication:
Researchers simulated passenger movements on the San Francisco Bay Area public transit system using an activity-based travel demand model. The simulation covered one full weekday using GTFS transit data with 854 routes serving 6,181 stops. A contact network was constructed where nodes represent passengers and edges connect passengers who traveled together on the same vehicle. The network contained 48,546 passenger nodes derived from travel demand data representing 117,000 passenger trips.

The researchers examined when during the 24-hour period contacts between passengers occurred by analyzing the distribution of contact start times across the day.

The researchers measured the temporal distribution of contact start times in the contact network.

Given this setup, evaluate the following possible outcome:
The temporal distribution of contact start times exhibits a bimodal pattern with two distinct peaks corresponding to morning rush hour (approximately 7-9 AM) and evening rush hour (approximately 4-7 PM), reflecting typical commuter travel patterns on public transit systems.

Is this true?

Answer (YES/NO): YES